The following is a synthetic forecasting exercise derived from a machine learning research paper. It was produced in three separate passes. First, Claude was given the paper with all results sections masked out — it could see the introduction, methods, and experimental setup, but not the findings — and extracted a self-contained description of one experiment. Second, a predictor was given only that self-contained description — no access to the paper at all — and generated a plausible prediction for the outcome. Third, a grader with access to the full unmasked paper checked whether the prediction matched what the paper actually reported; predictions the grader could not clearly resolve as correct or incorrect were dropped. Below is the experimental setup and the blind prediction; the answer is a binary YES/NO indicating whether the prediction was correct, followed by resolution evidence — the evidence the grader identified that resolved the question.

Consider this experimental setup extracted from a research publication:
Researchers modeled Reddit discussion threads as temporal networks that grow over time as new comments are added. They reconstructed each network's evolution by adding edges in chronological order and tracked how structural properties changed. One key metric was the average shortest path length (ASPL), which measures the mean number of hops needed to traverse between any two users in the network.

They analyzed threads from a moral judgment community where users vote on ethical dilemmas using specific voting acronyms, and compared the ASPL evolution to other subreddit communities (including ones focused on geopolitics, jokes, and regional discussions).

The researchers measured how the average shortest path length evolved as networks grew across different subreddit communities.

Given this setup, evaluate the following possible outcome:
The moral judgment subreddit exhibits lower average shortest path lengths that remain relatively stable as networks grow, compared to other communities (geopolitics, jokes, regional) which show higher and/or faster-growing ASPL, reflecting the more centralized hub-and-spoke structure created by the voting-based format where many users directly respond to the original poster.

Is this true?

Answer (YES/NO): NO